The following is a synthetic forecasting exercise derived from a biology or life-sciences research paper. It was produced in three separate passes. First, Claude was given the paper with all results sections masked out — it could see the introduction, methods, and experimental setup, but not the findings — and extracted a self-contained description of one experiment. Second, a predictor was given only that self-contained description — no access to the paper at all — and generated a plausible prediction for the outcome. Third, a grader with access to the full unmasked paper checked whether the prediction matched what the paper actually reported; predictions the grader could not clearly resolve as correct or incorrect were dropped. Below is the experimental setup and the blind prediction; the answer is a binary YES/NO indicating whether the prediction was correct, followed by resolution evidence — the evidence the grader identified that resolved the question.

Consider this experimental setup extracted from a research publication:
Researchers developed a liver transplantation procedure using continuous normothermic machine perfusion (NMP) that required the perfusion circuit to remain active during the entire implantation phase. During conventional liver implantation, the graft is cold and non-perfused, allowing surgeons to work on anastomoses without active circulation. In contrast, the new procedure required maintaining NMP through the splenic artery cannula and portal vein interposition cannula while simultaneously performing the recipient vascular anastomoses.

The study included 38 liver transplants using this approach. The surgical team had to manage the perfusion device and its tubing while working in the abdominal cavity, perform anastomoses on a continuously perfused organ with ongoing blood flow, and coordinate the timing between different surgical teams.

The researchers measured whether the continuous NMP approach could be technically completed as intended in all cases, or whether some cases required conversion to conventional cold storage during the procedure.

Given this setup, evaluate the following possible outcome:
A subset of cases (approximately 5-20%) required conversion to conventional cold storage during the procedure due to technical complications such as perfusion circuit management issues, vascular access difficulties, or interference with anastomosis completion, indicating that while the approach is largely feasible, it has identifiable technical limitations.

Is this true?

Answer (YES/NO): NO